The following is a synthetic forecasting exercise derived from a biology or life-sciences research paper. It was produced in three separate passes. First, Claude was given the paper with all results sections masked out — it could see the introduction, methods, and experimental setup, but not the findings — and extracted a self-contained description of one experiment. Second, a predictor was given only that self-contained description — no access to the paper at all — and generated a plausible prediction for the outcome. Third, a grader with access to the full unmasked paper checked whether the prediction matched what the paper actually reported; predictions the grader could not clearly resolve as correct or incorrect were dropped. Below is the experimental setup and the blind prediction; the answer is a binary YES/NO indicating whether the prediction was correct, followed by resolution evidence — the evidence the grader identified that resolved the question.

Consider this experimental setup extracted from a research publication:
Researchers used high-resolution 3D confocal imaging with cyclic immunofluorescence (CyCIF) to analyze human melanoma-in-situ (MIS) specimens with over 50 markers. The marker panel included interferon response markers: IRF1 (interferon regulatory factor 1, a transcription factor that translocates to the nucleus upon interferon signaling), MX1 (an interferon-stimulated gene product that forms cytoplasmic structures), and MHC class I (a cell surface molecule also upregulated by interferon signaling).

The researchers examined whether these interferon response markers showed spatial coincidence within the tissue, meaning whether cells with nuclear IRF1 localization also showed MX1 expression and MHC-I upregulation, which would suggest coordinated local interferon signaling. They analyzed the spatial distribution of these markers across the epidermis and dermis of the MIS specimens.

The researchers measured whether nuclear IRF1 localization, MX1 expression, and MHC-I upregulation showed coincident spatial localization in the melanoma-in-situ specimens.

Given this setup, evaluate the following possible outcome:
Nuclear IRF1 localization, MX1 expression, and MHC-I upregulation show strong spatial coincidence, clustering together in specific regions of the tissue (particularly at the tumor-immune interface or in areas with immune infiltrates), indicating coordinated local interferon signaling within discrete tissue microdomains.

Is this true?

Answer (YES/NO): YES